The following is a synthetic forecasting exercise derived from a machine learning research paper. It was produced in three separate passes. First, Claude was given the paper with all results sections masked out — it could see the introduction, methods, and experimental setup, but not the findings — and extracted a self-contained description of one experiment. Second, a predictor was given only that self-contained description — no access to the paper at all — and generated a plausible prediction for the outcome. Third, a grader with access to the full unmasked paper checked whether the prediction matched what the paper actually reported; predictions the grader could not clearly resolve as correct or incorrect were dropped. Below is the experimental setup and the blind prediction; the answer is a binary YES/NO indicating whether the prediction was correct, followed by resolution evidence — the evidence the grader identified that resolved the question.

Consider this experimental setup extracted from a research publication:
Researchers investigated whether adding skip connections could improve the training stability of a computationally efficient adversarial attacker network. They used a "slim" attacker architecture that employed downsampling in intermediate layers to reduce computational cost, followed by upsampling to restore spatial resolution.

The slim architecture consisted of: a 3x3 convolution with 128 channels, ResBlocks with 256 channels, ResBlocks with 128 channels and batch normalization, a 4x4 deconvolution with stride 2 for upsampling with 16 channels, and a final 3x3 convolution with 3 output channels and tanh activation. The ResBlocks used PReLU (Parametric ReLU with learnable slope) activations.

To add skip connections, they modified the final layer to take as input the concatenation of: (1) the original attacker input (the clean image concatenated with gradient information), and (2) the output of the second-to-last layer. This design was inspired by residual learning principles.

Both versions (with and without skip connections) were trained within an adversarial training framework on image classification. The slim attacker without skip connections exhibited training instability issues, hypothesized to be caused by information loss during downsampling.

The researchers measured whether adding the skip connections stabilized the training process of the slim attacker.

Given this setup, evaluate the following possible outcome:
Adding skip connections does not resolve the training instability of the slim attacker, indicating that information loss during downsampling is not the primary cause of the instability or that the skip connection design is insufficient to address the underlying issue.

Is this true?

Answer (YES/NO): NO